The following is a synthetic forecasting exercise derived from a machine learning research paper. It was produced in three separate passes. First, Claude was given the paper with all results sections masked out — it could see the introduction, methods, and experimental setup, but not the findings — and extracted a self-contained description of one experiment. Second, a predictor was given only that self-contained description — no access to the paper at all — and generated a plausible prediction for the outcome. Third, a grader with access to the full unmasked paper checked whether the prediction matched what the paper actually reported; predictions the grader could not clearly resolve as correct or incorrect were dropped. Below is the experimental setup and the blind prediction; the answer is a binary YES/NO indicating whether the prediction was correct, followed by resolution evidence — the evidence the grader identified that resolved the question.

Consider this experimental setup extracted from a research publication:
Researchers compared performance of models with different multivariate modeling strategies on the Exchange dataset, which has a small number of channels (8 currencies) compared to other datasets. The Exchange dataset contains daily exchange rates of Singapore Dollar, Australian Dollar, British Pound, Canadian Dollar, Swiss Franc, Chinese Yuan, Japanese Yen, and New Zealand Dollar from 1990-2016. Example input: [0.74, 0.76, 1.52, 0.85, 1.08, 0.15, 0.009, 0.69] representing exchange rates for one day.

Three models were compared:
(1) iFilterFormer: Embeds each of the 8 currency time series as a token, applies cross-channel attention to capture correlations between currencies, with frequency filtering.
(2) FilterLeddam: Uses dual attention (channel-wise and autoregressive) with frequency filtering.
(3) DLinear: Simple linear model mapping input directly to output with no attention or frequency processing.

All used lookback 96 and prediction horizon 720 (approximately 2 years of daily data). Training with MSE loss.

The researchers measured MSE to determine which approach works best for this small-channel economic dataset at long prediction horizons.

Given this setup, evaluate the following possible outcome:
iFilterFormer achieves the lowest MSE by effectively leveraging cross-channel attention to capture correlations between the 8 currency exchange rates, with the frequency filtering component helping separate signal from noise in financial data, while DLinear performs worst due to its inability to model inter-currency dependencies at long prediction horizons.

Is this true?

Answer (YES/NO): YES